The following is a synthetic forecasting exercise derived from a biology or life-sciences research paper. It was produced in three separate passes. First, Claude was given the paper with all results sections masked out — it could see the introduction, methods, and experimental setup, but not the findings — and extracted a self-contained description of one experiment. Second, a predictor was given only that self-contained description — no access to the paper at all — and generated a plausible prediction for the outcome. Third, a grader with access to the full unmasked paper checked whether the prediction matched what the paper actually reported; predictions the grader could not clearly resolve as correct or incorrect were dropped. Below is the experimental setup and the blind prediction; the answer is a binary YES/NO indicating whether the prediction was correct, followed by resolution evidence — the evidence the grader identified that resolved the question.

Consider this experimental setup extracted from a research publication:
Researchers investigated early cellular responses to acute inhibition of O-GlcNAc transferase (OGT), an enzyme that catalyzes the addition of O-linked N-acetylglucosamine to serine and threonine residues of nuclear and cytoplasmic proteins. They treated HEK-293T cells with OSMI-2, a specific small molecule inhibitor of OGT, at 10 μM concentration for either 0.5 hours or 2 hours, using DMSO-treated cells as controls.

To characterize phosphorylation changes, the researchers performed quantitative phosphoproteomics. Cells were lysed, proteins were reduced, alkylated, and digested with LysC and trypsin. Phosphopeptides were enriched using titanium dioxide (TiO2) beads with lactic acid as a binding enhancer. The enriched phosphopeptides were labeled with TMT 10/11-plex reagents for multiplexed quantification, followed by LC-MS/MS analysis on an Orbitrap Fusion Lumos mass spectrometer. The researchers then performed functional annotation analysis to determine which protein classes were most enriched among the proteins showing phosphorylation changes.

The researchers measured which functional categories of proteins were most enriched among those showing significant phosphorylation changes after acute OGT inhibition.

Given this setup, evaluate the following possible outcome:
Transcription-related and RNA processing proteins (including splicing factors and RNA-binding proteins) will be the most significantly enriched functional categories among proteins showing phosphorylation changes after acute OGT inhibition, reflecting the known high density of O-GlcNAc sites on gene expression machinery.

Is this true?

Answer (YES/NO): NO